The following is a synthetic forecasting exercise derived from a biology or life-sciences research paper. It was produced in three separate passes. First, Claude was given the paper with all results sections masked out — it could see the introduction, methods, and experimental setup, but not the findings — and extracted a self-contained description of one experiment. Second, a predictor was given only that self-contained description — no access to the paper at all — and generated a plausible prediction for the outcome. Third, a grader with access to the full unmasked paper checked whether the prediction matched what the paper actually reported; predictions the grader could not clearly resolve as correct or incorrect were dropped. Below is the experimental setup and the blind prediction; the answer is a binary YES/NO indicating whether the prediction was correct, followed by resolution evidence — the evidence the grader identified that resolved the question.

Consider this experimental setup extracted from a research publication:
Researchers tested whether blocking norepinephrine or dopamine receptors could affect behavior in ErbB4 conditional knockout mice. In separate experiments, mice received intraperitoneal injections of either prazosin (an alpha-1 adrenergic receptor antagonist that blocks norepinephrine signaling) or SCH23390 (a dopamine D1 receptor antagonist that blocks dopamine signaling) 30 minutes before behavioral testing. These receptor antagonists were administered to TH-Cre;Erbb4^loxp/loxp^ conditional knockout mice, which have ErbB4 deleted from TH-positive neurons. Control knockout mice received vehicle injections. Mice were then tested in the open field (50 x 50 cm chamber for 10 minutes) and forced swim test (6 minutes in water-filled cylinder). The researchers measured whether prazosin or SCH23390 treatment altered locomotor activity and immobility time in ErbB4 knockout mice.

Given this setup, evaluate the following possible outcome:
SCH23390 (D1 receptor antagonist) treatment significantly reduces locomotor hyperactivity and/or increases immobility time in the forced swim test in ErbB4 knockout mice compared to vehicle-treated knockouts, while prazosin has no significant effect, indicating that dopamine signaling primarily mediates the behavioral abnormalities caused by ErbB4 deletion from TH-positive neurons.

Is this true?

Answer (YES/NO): NO